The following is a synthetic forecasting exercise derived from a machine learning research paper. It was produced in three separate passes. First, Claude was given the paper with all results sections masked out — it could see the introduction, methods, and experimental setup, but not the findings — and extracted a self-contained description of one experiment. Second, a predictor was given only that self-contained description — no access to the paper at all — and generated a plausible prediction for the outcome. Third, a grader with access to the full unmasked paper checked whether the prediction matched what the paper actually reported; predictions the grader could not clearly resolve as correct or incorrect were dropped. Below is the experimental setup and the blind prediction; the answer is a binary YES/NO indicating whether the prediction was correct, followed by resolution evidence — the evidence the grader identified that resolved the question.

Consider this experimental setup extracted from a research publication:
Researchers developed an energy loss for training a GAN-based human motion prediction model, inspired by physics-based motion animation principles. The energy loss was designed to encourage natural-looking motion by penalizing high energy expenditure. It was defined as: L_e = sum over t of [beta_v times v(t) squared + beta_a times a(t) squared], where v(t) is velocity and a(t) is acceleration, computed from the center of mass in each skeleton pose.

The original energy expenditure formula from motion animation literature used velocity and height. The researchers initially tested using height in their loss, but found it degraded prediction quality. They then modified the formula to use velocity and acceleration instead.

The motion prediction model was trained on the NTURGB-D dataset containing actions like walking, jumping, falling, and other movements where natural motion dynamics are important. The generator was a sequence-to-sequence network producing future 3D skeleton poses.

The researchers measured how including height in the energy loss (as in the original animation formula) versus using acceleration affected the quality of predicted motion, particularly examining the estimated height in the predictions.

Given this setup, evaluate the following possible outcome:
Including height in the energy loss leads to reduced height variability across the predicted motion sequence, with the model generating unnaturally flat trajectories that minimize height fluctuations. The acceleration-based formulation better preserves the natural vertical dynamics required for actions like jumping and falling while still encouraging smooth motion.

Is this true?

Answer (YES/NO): NO